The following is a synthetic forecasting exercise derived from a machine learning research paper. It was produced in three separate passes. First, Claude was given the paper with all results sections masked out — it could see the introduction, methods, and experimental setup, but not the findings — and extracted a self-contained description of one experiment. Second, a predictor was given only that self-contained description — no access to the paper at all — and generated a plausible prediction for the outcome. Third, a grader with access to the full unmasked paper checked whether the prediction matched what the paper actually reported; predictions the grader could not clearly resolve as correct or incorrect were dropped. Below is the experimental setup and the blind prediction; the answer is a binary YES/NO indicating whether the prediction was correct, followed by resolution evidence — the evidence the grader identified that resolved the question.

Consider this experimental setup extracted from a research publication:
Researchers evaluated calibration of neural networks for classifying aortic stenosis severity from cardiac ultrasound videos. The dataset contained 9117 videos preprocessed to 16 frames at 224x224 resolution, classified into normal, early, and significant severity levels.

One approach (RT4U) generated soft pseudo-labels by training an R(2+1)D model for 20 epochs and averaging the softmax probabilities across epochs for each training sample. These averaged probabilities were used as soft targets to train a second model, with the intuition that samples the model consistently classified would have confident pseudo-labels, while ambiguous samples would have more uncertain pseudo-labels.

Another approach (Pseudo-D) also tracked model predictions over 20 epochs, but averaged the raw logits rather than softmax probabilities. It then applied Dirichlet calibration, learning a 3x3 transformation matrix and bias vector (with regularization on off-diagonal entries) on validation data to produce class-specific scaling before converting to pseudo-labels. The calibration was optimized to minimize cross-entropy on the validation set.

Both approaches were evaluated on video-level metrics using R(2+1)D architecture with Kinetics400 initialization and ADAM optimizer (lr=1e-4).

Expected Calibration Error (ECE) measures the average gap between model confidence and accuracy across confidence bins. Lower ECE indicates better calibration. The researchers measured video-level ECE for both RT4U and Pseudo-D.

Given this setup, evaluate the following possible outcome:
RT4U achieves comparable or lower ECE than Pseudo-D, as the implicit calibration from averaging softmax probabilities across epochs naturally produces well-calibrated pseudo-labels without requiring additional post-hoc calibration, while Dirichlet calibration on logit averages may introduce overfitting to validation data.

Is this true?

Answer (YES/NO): NO